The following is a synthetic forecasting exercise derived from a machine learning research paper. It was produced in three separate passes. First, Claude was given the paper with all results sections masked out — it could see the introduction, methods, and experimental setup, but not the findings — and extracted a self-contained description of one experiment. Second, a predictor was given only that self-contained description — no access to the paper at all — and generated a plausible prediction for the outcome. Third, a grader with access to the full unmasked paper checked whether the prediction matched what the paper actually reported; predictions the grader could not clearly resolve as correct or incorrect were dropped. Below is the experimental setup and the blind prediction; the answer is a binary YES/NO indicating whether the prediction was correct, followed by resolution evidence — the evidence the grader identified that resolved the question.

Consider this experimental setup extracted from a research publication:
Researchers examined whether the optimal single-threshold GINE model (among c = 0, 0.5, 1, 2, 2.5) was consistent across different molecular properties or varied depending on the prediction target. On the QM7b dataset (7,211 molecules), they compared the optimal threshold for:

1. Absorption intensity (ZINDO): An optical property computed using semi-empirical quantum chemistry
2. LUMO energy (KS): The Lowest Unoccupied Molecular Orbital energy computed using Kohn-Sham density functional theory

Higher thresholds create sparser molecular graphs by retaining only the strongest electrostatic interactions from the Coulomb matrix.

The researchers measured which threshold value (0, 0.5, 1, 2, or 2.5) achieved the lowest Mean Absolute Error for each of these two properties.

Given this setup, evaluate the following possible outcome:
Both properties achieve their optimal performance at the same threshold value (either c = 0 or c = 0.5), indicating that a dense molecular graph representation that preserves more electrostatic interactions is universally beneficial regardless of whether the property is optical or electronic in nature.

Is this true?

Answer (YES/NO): NO